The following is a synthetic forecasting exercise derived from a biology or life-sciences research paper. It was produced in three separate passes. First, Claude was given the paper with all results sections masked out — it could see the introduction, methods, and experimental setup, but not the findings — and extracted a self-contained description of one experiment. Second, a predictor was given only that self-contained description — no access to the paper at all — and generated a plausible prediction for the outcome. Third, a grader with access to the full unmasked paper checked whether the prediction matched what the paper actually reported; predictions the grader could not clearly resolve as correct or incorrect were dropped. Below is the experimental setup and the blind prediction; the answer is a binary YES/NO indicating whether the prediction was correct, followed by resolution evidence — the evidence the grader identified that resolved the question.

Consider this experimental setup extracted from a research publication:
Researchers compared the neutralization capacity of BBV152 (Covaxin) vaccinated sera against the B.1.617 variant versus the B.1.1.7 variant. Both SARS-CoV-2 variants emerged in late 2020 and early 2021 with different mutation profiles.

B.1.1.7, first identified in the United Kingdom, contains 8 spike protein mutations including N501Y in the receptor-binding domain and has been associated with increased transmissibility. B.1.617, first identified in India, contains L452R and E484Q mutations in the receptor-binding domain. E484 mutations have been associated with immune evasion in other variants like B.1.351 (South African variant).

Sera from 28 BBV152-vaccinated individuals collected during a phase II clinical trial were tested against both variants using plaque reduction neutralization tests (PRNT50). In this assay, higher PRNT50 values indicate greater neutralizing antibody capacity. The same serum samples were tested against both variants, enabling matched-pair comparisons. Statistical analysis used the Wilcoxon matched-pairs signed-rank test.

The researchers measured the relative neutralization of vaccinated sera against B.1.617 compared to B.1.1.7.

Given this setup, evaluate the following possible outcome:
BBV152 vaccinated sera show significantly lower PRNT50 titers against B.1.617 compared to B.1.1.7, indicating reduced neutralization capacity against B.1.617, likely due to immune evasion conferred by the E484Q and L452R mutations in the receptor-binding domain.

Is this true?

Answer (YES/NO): YES